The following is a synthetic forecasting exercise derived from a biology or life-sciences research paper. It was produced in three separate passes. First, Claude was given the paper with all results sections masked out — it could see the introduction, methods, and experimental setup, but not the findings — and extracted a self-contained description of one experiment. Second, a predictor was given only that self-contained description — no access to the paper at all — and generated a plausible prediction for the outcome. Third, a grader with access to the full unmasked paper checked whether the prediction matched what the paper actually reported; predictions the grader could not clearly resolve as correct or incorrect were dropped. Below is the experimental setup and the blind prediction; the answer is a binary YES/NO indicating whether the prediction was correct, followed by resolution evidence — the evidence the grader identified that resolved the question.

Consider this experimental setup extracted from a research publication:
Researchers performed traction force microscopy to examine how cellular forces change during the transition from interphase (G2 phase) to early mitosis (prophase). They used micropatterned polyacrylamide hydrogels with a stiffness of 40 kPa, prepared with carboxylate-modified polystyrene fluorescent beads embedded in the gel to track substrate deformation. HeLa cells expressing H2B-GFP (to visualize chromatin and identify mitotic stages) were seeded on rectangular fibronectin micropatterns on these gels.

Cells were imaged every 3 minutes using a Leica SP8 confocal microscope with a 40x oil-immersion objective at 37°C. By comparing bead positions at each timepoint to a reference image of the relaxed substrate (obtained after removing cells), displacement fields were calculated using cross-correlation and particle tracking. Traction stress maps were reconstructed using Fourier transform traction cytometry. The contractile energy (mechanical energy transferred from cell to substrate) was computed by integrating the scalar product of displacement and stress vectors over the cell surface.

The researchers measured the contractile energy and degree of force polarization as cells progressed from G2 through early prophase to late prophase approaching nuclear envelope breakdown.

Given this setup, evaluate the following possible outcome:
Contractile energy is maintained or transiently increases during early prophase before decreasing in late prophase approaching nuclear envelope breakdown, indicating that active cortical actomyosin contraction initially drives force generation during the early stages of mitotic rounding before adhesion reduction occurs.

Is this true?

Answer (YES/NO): NO